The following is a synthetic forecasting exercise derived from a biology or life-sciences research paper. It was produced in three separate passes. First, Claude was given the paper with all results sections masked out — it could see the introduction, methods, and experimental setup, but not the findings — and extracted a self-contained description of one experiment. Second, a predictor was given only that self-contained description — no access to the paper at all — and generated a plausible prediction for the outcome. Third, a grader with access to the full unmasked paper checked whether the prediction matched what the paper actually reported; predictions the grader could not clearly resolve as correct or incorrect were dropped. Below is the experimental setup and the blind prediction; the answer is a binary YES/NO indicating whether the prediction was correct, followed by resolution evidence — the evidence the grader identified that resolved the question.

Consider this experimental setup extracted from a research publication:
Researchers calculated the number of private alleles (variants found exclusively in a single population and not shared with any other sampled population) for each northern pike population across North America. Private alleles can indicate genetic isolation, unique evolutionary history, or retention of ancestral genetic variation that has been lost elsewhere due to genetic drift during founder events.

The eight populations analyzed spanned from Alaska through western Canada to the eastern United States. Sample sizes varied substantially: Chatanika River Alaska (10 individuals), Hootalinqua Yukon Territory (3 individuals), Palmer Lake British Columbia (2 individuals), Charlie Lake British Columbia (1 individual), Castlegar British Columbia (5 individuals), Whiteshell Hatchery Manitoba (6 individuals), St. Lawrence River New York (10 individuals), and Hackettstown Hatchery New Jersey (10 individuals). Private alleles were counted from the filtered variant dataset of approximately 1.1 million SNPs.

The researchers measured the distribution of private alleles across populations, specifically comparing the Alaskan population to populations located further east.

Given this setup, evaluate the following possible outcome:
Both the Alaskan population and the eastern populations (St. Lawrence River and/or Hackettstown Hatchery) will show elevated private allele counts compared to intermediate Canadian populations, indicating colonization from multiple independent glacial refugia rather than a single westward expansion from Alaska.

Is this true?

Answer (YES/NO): NO